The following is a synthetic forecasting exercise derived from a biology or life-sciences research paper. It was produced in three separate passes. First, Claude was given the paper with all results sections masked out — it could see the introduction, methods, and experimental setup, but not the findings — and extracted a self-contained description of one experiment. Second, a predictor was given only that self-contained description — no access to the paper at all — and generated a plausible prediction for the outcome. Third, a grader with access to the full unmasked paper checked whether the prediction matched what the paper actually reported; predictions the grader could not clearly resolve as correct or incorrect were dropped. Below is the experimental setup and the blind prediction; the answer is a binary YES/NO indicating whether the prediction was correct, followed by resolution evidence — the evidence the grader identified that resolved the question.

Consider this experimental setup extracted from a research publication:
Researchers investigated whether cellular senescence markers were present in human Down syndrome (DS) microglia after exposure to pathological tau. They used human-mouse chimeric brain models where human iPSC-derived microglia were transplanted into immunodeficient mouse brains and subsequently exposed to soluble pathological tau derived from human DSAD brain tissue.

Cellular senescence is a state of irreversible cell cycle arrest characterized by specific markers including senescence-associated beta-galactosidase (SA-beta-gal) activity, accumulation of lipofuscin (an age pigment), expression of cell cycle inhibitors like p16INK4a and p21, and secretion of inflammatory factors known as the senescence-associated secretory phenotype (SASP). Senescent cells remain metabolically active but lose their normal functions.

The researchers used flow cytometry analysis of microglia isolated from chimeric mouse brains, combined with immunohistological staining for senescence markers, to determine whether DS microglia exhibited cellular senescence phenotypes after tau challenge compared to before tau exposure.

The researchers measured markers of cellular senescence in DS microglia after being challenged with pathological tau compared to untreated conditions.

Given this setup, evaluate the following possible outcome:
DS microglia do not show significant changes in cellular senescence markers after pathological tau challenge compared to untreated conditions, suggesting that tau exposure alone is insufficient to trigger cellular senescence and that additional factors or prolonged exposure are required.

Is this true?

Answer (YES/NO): NO